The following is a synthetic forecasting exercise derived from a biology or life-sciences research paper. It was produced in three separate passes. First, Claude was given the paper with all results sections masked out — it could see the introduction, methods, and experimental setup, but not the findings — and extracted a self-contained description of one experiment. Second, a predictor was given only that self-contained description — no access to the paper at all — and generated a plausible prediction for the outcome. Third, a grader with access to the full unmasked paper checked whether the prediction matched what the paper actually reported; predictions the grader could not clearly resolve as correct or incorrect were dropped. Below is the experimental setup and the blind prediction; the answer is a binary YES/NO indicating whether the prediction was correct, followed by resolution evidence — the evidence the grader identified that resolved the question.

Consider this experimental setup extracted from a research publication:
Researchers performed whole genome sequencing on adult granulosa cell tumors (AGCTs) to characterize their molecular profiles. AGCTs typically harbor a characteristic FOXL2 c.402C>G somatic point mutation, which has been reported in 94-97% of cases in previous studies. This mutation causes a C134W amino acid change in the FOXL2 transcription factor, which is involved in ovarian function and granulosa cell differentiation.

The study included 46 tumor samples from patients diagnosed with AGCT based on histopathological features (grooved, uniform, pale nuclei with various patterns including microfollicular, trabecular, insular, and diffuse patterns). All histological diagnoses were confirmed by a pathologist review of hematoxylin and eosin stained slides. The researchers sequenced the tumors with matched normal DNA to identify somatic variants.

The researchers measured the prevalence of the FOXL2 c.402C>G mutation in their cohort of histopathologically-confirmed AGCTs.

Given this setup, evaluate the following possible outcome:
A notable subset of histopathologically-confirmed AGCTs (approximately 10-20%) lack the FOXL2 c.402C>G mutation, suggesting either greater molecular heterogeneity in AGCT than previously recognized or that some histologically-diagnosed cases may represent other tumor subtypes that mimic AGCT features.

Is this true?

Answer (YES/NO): YES